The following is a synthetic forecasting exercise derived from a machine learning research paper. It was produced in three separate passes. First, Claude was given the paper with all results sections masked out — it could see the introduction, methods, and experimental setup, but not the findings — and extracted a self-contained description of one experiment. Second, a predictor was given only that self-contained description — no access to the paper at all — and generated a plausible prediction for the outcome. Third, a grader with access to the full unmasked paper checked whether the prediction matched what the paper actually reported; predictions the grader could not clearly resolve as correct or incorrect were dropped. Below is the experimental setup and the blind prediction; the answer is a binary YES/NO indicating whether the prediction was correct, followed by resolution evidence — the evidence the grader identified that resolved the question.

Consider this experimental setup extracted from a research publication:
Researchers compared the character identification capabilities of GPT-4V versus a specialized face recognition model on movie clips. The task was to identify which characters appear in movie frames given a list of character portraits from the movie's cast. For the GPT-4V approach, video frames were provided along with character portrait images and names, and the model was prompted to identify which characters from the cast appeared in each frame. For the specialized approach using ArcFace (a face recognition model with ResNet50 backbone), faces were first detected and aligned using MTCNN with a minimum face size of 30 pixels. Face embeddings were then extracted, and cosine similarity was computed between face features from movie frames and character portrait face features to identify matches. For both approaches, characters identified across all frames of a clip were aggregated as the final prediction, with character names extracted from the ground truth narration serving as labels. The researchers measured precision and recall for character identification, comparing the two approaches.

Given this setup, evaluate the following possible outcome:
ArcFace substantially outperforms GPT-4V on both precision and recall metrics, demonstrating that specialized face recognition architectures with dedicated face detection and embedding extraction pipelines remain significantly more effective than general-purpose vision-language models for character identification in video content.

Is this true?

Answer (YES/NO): NO